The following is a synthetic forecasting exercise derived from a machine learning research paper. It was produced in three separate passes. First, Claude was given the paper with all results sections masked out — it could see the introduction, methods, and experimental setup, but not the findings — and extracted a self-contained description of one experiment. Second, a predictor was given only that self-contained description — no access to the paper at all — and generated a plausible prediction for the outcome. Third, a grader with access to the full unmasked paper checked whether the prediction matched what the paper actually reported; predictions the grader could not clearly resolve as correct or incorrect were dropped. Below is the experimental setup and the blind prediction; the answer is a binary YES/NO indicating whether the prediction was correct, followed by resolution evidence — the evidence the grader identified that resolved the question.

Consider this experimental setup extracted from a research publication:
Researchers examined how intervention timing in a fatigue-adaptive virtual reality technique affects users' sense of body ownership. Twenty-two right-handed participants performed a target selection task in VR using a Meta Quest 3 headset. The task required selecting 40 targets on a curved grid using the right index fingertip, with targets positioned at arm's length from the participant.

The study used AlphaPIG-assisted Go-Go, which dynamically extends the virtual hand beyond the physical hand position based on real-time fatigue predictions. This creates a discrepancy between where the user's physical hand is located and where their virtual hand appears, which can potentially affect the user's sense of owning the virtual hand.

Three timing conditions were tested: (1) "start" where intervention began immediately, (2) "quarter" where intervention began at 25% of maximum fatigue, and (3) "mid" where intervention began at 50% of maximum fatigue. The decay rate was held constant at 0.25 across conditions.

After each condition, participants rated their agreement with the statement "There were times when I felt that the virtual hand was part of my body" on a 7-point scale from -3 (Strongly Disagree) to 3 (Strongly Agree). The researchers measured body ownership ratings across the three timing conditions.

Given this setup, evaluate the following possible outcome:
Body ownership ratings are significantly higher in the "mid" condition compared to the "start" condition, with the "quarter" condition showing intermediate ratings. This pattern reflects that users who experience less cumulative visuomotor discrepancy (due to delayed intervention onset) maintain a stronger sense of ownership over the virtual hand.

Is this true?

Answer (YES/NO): YES